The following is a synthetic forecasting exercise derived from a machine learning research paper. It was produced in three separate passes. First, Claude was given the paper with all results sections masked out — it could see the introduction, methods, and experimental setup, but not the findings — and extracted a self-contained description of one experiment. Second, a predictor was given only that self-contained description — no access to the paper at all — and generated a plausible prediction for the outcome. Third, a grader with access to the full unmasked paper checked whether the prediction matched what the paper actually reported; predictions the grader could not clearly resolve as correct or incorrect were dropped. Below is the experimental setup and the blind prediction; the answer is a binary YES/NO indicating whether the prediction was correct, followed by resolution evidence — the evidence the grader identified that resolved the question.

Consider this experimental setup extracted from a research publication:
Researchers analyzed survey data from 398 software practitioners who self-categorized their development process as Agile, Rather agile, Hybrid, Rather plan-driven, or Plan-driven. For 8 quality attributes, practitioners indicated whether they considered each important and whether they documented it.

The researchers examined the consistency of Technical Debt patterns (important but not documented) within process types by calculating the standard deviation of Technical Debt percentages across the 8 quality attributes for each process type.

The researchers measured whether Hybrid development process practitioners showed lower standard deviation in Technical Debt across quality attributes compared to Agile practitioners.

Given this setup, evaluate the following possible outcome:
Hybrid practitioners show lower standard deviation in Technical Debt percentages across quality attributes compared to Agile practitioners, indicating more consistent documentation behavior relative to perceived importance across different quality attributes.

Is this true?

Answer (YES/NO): YES